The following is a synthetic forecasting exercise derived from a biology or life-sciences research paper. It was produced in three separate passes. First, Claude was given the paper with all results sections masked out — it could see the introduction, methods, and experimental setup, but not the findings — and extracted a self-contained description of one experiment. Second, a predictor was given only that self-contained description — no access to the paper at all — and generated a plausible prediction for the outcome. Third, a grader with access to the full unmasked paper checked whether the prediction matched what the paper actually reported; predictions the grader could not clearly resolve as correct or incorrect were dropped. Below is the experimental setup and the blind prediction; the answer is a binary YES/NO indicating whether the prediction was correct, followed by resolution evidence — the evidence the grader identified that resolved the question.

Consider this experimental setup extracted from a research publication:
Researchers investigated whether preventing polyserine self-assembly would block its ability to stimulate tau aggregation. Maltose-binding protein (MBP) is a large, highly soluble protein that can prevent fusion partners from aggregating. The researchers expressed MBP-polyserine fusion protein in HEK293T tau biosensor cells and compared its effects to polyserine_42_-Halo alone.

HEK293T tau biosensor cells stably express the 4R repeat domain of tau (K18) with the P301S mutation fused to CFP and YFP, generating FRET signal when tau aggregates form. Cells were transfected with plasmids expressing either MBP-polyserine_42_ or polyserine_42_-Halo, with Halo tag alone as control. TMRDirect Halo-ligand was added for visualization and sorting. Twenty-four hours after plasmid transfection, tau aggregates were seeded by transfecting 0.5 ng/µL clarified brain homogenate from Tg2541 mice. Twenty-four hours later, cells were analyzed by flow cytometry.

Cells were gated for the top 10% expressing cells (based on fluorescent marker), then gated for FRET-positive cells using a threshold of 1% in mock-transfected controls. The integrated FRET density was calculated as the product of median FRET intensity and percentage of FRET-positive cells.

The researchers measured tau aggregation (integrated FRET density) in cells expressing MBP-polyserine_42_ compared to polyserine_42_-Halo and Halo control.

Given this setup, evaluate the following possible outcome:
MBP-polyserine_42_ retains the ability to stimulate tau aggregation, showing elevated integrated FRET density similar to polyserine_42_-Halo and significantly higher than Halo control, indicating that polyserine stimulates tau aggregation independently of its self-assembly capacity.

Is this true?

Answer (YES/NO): NO